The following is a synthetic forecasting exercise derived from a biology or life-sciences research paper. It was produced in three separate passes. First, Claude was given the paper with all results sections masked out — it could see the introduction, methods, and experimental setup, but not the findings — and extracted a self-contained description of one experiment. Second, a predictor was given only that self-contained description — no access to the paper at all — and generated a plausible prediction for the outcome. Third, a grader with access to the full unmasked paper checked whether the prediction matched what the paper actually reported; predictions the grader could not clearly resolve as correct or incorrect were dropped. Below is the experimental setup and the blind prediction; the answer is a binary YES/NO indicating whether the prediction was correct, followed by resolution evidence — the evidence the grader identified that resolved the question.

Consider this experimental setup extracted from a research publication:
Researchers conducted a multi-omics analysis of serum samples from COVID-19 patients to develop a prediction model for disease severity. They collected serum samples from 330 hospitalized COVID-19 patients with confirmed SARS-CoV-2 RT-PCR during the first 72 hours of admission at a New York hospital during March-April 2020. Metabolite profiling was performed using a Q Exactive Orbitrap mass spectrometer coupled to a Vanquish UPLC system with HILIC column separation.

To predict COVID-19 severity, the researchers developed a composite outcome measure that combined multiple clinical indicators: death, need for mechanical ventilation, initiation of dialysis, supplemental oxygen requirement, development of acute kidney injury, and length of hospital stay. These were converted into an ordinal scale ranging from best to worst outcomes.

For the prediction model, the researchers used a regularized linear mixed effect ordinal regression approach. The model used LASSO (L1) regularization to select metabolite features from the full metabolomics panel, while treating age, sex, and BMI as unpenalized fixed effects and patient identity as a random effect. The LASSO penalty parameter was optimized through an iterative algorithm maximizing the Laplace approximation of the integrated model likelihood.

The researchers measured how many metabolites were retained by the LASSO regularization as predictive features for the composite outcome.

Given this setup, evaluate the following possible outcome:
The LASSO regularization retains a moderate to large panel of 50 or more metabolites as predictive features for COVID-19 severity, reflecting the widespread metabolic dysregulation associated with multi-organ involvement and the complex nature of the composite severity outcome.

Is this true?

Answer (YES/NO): NO